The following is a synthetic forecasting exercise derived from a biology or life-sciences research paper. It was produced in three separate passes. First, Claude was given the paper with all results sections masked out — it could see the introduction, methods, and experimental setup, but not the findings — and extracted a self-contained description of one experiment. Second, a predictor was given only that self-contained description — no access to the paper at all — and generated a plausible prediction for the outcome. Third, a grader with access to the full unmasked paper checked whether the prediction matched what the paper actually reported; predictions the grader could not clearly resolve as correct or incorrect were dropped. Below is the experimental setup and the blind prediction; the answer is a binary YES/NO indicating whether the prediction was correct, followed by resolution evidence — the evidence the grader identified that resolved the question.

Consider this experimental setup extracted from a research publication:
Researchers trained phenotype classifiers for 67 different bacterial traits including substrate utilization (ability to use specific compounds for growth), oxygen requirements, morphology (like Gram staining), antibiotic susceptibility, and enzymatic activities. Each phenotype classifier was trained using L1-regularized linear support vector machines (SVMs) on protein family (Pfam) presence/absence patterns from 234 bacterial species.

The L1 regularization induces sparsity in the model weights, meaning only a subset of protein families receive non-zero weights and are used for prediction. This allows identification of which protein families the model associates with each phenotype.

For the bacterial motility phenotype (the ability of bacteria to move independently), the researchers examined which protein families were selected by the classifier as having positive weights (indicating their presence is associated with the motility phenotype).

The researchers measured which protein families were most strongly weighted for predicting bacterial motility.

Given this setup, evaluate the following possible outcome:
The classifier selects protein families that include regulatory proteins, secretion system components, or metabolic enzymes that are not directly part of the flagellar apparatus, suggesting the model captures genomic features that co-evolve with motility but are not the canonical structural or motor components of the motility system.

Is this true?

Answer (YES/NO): NO